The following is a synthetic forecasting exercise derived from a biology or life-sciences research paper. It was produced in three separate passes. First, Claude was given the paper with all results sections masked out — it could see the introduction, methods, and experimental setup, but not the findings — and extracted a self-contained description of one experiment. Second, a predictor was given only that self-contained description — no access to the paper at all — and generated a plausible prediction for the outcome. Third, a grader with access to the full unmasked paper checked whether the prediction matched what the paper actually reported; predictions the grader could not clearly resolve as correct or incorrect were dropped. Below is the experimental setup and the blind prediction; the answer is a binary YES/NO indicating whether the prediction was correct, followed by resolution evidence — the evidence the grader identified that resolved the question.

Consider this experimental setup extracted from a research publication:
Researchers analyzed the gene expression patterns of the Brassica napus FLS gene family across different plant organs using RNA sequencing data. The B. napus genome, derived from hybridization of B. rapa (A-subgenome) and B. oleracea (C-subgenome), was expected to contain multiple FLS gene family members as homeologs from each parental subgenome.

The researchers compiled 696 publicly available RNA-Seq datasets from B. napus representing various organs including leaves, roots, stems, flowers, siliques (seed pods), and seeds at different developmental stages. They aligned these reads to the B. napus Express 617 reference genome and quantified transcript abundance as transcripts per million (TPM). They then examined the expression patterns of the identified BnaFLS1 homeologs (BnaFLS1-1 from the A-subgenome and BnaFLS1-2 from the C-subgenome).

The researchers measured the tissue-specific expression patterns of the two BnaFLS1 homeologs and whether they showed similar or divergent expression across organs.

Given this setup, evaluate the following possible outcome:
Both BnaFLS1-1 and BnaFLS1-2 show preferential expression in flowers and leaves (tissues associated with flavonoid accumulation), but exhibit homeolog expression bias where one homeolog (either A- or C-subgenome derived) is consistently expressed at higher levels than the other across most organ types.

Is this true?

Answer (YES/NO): NO